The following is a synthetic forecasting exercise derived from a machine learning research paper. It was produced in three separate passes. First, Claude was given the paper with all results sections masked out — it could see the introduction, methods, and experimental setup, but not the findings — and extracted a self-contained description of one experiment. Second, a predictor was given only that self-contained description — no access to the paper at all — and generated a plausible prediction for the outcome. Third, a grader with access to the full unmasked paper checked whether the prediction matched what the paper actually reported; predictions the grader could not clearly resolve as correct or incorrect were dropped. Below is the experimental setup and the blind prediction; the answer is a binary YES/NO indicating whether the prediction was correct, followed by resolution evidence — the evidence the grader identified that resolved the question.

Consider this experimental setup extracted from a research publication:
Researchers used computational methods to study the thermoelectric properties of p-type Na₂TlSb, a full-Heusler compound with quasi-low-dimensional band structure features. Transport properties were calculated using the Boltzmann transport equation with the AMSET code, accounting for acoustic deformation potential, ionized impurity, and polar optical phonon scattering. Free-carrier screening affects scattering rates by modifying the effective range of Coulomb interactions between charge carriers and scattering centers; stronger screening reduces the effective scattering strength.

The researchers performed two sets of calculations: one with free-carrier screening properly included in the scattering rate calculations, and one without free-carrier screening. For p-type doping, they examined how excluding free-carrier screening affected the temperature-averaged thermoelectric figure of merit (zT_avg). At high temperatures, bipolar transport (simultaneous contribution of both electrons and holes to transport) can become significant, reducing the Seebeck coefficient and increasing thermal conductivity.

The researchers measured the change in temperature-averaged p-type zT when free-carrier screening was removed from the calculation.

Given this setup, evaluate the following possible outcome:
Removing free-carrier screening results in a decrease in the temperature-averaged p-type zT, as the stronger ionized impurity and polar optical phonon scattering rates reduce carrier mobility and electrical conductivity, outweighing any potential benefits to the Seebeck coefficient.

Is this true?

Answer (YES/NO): NO